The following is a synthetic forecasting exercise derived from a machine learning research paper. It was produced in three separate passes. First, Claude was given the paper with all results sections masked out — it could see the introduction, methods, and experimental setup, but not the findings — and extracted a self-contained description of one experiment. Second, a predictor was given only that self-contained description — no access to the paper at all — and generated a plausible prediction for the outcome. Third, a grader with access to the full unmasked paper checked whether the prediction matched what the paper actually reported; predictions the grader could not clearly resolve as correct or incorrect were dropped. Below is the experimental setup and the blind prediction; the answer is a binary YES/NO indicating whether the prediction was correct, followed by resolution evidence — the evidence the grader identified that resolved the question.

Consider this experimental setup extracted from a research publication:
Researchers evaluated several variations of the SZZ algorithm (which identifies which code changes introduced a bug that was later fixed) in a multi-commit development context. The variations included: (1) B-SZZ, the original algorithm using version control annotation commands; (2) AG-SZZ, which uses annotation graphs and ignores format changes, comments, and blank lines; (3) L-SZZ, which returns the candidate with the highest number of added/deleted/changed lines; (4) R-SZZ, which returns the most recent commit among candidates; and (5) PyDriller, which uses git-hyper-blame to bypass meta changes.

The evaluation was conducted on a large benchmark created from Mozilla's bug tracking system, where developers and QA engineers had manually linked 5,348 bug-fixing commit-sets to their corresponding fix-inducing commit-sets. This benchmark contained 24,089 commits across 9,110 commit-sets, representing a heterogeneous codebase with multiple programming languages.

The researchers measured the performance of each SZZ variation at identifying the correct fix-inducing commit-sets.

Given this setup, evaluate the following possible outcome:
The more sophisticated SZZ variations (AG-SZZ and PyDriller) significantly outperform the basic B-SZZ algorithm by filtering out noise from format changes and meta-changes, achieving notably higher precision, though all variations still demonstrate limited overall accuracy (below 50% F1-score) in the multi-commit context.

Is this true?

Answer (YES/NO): NO